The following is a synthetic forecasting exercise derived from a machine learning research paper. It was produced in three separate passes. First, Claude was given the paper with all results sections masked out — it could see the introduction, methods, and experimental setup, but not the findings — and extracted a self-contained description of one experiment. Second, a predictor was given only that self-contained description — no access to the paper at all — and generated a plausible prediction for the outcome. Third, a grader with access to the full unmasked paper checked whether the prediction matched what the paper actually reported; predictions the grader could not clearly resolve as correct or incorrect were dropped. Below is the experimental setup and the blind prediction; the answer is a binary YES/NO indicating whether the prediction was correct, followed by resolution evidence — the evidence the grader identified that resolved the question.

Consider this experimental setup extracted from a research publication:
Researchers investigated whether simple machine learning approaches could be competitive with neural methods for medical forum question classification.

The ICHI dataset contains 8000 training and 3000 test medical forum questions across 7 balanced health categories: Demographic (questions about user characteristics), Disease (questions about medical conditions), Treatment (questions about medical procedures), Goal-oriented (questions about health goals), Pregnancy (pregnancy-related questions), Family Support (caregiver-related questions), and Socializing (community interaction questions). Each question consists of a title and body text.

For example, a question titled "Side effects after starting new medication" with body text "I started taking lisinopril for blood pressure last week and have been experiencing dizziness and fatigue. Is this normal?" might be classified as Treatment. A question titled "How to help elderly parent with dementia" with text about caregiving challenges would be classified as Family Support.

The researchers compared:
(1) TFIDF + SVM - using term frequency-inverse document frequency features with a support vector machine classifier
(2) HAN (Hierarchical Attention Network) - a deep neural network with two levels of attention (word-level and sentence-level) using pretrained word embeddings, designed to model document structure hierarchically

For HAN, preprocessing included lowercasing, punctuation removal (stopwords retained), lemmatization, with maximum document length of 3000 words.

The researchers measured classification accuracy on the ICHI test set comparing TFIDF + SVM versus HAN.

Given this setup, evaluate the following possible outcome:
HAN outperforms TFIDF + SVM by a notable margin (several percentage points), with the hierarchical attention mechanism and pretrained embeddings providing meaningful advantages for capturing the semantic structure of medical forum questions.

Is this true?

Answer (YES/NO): NO